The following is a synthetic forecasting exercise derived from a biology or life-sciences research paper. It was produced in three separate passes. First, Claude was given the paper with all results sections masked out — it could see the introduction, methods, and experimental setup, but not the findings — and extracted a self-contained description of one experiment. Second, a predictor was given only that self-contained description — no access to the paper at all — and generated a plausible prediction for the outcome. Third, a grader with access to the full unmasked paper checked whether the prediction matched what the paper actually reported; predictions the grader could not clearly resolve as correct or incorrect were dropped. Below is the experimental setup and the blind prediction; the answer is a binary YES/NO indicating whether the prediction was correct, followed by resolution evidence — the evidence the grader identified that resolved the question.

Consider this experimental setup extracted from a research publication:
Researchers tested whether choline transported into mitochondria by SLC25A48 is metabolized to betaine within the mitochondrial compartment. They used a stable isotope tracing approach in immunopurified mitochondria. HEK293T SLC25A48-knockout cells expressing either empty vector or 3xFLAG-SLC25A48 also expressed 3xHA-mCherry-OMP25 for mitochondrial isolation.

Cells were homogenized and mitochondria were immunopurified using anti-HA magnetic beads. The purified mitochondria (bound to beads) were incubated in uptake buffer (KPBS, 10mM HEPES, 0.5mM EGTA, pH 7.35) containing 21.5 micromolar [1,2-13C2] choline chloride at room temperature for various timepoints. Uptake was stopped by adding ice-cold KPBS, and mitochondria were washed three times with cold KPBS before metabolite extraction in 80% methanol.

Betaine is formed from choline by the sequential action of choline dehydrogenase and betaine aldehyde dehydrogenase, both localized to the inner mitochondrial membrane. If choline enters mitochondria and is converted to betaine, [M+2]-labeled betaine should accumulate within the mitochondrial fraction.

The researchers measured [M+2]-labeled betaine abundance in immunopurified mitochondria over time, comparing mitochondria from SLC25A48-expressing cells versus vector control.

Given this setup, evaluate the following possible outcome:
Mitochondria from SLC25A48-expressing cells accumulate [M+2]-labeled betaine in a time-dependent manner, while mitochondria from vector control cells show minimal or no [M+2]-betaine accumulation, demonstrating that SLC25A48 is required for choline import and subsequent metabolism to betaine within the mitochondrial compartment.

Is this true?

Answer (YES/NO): YES